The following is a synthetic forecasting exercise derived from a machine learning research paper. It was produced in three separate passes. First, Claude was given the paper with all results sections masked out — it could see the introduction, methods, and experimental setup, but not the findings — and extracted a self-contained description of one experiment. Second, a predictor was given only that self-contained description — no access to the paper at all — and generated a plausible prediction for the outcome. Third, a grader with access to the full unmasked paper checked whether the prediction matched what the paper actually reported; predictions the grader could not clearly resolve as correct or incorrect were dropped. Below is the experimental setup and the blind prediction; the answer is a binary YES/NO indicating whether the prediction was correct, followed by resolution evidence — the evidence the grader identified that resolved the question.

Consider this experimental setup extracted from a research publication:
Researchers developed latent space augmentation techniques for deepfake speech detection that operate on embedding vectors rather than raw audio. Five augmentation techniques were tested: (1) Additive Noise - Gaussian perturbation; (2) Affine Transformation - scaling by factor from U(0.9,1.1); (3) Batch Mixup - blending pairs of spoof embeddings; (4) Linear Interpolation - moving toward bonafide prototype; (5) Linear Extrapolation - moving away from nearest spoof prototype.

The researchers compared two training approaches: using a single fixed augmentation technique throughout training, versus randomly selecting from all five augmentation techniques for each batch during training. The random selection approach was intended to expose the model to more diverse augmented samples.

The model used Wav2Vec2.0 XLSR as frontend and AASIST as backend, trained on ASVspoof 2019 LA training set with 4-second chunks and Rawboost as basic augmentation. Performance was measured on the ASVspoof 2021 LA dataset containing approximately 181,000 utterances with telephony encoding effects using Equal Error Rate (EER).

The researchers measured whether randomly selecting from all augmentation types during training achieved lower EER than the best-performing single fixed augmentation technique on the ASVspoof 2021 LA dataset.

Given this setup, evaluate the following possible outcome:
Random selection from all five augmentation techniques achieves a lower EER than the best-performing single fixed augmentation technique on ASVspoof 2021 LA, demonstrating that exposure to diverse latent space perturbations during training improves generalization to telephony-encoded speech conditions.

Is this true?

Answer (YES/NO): YES